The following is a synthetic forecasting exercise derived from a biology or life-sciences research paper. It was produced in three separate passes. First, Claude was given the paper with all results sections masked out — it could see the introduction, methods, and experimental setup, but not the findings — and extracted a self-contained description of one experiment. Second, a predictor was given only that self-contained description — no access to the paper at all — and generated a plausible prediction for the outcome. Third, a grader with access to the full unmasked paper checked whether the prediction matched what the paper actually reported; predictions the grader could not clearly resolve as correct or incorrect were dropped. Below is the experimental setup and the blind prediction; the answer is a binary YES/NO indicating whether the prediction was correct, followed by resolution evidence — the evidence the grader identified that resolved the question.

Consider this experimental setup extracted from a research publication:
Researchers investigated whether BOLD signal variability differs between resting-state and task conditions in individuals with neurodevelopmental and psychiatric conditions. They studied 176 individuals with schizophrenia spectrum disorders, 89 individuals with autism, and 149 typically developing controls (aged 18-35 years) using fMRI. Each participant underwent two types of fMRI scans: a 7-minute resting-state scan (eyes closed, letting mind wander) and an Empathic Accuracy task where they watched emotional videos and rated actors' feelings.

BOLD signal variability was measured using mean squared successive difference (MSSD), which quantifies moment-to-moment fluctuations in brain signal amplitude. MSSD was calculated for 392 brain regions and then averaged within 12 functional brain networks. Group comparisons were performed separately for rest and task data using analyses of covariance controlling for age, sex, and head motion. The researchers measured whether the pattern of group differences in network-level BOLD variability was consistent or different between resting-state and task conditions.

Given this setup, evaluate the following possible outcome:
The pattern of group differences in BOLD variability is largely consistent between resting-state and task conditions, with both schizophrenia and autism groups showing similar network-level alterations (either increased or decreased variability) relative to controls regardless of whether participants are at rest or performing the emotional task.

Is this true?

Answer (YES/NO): NO